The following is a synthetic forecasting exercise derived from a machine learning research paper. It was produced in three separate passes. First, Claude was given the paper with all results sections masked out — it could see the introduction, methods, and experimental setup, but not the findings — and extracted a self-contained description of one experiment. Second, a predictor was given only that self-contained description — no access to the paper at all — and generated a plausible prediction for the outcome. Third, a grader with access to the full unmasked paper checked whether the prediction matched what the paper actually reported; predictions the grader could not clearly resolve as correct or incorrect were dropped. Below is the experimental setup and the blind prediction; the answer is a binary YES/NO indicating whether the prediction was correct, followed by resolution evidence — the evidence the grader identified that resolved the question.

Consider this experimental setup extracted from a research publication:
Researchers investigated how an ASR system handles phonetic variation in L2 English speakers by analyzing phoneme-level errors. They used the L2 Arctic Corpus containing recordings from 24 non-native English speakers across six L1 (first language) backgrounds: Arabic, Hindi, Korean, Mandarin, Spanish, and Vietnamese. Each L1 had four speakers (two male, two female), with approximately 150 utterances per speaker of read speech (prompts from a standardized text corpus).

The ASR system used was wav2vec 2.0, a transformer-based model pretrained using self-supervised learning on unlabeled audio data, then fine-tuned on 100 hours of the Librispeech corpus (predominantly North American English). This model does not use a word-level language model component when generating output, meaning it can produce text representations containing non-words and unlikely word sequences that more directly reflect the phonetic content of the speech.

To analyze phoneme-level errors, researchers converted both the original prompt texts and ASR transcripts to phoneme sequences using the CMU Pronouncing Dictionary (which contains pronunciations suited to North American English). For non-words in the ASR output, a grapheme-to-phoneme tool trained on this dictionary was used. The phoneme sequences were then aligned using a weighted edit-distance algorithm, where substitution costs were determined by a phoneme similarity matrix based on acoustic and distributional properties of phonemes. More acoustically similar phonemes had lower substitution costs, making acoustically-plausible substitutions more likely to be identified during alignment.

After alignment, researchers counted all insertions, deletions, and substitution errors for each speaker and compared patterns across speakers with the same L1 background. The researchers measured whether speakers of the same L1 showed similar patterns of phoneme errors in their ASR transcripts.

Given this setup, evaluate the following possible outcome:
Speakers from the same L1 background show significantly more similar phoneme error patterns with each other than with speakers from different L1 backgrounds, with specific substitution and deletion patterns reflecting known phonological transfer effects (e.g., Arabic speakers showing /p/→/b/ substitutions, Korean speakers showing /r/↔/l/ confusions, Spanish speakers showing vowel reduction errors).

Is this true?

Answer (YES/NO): NO